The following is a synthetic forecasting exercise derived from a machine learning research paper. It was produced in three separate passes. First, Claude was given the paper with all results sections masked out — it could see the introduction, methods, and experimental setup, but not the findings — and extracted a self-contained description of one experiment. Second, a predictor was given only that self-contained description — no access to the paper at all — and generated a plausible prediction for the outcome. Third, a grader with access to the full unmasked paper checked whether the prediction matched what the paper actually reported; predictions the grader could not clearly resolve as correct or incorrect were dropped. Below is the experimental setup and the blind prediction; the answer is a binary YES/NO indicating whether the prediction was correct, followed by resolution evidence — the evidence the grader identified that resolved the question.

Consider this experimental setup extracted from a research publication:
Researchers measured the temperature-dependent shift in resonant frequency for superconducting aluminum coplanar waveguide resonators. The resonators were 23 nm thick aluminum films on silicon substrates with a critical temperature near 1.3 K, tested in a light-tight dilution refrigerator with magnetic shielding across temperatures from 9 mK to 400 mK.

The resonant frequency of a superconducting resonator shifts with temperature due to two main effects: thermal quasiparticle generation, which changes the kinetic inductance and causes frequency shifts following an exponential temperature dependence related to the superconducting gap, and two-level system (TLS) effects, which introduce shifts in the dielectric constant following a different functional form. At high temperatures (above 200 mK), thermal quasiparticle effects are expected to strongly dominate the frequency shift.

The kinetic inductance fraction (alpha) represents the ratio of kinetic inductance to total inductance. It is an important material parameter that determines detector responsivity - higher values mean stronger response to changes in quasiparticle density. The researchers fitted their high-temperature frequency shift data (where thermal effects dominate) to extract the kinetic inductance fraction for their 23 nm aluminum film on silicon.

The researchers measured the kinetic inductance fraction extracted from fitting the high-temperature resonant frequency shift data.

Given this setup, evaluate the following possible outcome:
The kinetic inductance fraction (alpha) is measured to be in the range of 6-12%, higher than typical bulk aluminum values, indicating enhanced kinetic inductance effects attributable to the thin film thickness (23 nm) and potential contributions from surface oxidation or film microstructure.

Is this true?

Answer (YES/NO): NO